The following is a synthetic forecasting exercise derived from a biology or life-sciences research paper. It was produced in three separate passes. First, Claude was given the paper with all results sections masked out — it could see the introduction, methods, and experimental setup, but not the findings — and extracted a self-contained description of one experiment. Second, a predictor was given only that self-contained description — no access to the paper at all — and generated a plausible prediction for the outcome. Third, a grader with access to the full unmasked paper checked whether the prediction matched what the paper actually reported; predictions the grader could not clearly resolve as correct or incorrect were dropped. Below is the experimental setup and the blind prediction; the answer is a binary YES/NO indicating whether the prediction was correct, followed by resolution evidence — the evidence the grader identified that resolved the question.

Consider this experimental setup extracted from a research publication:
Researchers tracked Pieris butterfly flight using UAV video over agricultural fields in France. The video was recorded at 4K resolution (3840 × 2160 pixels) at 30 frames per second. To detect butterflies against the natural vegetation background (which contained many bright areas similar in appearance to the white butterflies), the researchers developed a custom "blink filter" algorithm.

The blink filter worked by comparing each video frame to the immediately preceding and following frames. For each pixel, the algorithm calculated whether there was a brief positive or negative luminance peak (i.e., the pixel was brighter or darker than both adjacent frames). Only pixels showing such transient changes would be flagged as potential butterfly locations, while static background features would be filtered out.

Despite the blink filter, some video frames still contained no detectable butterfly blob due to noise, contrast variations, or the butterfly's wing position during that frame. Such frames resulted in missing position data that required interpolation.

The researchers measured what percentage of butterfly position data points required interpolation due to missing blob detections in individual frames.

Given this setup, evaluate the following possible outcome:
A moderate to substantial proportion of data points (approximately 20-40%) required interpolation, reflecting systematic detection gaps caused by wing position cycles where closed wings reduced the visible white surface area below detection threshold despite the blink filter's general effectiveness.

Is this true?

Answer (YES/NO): NO